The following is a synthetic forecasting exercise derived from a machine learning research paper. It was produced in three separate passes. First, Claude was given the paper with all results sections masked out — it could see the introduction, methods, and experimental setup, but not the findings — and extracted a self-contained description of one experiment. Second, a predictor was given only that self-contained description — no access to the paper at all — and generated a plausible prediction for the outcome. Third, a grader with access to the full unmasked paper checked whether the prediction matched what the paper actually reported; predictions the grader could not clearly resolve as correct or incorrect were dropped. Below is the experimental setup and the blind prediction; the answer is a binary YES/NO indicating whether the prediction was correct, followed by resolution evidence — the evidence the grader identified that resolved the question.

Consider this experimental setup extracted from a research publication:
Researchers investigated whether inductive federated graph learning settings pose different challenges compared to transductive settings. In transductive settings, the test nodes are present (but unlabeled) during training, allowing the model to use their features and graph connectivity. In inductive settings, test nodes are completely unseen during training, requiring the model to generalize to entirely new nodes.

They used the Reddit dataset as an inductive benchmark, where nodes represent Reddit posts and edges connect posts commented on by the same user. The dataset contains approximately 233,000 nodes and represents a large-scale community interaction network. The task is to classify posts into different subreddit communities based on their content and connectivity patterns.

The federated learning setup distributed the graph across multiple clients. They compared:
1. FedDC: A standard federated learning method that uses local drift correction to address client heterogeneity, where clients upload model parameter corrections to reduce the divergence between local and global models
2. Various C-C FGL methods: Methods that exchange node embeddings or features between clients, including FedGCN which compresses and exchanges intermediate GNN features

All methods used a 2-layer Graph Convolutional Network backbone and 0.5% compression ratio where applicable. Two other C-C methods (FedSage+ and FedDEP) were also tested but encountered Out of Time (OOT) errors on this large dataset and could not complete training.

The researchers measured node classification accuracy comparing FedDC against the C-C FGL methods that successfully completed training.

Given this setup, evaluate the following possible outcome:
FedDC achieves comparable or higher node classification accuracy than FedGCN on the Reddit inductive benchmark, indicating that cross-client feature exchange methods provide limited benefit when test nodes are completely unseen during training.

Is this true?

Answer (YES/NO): YES